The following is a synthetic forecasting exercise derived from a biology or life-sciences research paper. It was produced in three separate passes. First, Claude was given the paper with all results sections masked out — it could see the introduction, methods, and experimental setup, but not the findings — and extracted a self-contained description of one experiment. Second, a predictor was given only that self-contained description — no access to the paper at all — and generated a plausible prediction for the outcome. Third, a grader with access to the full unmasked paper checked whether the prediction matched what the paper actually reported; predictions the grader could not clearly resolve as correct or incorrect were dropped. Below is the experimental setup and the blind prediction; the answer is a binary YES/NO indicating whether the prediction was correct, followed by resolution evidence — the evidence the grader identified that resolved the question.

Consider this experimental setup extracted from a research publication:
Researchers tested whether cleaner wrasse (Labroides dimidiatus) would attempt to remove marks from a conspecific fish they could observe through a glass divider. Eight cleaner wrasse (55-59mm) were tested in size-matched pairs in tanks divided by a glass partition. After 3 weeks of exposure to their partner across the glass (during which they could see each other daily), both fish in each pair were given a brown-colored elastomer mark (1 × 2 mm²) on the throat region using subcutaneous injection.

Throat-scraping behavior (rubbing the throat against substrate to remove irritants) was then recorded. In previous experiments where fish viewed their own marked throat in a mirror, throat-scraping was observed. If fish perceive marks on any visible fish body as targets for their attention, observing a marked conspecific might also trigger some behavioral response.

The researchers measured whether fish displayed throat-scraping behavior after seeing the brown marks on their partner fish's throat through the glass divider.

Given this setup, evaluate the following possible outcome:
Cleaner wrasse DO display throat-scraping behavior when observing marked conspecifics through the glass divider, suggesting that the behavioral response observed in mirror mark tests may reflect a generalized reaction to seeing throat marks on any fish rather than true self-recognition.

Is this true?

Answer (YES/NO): NO